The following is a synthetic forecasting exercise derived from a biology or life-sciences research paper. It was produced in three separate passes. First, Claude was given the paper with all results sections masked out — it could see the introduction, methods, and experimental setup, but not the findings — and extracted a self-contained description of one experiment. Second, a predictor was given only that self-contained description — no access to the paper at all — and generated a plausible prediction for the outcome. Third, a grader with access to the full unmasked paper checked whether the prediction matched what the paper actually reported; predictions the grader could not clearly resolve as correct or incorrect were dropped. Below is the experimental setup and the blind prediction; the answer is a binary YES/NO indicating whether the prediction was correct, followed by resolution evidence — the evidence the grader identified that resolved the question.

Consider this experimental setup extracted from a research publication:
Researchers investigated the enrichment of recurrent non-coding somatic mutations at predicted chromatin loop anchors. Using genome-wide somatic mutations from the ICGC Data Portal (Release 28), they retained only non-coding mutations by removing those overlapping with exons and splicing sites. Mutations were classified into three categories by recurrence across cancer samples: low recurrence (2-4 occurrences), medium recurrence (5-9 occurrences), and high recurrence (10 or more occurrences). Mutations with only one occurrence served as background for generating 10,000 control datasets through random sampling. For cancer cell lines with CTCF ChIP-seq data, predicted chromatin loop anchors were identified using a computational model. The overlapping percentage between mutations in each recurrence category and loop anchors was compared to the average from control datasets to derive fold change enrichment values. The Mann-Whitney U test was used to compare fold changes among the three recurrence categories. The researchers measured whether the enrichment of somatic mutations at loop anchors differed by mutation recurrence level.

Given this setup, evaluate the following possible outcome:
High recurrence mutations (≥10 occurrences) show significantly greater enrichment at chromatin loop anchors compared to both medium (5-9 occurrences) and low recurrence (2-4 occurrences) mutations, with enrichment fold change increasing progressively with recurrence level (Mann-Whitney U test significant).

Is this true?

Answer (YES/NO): YES